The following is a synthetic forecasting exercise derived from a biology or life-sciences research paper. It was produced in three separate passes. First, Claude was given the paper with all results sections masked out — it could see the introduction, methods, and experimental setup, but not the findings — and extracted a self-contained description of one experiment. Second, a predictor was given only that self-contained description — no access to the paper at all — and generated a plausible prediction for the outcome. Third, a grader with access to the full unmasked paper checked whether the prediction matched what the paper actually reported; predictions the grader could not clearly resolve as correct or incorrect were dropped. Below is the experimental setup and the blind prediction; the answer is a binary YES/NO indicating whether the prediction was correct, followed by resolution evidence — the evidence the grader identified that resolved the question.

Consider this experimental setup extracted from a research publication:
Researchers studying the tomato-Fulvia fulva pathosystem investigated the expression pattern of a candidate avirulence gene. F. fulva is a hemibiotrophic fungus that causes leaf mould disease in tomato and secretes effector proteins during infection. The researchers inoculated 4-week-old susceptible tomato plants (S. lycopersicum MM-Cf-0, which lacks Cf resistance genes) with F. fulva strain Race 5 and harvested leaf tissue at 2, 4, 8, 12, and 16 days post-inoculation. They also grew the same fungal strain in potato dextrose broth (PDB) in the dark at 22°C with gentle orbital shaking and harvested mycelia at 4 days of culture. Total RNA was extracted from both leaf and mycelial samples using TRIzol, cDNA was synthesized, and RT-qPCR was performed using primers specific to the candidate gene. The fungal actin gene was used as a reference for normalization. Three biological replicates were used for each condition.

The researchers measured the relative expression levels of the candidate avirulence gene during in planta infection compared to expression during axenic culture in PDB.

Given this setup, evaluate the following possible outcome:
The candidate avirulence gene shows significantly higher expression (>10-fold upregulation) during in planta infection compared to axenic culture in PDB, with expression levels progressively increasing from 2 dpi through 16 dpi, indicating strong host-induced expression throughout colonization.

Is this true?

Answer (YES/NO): NO